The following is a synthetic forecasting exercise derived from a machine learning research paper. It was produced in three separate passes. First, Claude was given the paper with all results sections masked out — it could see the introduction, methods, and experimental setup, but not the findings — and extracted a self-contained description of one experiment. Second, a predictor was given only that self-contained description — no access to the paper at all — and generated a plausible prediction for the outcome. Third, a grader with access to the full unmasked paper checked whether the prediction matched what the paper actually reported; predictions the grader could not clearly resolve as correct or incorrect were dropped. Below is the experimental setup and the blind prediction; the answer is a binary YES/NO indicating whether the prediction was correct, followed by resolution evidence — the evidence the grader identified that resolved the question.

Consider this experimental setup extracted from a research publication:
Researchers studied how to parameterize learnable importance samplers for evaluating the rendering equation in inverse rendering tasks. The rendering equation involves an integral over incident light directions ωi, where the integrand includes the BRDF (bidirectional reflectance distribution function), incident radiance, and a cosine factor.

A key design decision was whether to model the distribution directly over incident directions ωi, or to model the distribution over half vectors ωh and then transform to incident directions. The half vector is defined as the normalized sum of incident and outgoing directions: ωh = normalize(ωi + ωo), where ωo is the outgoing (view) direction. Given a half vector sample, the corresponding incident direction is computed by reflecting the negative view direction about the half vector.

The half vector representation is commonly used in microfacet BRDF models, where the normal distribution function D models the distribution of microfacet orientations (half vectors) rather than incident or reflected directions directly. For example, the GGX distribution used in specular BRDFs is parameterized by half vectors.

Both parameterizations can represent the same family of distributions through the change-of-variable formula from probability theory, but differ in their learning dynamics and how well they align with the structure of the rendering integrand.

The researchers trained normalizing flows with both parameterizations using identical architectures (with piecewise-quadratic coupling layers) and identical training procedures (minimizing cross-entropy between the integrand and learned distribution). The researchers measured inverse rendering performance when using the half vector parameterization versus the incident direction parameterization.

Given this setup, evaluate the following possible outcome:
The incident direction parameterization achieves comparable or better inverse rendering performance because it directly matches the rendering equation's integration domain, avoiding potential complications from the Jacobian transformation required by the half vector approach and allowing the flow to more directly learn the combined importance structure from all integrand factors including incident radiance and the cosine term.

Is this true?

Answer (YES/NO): NO